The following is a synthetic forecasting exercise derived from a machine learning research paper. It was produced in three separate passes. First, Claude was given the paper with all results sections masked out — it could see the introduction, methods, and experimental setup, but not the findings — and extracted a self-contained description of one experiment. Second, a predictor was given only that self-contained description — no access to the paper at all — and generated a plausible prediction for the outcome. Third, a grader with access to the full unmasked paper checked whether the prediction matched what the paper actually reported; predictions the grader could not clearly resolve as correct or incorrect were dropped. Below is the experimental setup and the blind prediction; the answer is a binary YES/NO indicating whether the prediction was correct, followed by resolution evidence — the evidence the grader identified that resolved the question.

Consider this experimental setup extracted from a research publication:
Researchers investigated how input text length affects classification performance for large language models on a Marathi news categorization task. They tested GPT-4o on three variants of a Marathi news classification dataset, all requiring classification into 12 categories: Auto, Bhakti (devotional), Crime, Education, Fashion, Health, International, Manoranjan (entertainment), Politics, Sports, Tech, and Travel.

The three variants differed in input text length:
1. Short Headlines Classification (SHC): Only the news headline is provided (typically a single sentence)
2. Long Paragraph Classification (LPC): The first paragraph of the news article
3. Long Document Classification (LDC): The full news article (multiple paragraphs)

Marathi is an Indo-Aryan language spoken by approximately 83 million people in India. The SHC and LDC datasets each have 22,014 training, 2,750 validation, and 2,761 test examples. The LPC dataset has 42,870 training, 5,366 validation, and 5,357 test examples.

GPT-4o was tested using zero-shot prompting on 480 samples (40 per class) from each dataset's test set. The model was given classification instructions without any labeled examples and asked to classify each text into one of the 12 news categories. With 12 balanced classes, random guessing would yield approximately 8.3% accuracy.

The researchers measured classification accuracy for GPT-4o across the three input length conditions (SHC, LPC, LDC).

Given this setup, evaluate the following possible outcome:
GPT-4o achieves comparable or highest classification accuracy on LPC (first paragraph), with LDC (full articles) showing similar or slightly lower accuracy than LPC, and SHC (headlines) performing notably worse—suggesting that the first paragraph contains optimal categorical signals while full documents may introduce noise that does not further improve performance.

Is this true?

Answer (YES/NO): NO